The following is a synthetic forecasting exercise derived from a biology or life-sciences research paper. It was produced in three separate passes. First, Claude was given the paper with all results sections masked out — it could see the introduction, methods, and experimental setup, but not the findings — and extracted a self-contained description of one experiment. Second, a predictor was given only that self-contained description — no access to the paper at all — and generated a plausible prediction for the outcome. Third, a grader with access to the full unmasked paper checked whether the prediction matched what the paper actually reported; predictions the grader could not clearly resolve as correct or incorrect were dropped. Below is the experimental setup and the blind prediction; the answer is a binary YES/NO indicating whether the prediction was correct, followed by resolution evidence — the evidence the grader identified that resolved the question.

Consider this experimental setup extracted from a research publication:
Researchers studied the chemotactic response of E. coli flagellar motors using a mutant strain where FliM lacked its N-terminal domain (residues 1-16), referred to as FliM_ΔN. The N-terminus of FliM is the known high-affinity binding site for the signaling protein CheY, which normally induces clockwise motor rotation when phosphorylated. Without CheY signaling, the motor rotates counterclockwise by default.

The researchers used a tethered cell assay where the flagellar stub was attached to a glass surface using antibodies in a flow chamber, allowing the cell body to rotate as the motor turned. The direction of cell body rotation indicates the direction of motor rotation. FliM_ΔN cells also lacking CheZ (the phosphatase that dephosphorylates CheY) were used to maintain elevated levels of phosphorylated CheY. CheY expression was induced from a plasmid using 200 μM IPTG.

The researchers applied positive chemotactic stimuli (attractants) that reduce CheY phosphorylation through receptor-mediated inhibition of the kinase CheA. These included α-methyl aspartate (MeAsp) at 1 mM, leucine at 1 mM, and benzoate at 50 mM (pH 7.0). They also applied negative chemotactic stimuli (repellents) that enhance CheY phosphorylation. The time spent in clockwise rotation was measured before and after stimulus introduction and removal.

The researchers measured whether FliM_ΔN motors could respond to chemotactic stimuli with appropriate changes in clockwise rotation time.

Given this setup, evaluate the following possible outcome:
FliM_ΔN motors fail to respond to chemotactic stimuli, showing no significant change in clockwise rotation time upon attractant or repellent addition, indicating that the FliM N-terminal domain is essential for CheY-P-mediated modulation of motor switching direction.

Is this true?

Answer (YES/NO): NO